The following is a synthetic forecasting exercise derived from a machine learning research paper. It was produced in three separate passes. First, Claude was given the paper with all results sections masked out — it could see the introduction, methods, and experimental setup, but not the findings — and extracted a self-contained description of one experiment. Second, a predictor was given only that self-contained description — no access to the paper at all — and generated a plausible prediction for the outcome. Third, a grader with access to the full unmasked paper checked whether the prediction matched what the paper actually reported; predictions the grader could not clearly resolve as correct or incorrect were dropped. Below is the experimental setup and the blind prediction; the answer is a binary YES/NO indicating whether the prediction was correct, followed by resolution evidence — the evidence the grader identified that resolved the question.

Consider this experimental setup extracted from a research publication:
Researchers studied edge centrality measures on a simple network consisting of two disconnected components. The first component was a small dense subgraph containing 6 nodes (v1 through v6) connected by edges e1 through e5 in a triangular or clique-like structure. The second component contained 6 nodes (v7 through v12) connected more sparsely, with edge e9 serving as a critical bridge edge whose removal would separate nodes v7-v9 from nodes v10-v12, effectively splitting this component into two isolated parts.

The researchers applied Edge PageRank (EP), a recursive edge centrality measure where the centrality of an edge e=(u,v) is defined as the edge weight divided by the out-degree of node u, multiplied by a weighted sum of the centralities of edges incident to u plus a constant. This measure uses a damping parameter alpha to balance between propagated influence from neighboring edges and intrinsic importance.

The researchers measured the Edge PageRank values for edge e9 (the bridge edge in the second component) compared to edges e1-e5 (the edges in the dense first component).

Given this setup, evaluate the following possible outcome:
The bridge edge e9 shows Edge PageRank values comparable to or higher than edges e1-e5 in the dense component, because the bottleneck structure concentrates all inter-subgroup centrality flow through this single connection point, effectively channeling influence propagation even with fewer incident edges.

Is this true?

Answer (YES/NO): NO